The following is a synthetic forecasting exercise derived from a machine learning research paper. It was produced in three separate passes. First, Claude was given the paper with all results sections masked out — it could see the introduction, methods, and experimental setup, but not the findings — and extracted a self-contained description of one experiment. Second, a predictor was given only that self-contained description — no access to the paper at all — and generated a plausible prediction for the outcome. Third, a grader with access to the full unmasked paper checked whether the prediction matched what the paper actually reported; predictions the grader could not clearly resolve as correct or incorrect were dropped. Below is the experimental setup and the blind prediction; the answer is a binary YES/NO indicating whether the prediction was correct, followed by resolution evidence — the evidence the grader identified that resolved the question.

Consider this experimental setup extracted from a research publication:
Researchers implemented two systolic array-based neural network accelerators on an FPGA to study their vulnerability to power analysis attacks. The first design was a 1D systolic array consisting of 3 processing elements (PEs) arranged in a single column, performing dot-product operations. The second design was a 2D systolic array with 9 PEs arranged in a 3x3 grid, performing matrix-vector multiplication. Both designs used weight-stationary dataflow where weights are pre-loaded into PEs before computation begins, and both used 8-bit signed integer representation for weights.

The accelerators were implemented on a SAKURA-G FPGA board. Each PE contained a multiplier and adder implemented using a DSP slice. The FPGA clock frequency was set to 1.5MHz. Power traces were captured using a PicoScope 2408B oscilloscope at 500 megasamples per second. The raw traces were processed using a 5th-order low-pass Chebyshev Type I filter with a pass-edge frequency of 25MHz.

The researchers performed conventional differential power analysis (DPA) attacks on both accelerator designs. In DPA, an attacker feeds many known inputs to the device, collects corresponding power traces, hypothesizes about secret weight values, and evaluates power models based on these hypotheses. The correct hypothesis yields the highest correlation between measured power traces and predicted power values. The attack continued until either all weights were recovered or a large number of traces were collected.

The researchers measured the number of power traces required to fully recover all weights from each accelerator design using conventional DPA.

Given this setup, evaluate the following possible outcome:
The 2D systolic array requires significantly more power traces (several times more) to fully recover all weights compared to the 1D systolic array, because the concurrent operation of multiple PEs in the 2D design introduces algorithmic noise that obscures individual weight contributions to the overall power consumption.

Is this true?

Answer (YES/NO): NO